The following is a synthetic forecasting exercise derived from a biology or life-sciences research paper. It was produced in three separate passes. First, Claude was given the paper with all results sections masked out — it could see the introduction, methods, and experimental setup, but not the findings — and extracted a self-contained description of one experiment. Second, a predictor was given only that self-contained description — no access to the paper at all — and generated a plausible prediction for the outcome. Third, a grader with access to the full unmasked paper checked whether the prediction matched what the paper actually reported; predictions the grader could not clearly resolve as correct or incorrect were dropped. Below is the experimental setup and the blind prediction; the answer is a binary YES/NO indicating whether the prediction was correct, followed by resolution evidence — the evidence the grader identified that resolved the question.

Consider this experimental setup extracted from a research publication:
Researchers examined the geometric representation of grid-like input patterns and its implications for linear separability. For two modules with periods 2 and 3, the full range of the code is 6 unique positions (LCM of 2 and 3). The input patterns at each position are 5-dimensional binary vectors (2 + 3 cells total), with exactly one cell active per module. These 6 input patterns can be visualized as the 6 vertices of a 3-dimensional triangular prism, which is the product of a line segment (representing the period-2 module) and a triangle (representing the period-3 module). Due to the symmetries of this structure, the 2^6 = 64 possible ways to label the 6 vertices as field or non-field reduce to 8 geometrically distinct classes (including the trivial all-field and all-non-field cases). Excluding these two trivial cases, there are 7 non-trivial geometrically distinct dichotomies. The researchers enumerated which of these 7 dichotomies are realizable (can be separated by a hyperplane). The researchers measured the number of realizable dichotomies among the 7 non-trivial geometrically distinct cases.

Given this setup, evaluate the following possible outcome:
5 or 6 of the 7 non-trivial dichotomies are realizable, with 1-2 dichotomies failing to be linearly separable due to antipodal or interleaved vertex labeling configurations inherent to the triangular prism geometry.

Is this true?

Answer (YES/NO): YES